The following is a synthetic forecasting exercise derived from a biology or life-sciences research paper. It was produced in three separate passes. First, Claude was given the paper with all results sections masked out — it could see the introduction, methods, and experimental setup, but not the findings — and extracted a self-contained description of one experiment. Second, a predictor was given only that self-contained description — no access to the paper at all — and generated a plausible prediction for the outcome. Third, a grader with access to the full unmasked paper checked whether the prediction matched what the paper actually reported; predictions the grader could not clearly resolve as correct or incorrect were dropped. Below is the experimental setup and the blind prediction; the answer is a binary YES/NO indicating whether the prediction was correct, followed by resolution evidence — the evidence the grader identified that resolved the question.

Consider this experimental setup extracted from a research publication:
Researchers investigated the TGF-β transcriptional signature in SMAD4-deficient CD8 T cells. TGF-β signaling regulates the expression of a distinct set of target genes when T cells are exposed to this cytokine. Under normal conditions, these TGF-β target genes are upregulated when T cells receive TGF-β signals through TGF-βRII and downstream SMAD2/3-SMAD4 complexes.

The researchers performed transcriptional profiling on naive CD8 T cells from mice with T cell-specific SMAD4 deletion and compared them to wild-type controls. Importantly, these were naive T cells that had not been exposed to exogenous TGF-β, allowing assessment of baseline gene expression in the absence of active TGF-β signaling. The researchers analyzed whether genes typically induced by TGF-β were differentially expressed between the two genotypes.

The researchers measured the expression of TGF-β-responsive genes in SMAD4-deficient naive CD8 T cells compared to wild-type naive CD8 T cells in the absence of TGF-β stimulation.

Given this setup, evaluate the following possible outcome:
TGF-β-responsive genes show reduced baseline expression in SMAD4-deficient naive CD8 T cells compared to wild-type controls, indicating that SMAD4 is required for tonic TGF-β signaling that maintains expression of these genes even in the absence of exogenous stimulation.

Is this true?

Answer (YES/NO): NO